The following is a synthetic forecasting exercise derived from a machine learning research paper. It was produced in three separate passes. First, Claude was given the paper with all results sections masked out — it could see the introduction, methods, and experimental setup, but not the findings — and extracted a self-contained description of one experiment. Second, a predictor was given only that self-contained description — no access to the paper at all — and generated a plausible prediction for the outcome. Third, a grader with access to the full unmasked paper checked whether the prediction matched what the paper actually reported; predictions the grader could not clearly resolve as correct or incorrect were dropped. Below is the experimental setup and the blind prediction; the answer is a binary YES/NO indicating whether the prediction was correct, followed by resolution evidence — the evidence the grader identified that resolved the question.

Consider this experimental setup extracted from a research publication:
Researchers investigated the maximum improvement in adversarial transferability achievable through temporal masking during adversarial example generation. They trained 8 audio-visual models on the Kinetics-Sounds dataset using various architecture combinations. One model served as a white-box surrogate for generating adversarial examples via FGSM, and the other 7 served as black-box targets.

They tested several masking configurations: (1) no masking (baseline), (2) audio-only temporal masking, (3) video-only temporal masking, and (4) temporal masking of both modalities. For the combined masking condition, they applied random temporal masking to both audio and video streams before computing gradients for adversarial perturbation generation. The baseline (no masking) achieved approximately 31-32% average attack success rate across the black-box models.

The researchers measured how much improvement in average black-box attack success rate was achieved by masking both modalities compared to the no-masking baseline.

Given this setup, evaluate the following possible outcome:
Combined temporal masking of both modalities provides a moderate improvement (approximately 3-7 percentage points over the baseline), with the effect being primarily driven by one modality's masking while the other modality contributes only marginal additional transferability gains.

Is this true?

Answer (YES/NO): NO